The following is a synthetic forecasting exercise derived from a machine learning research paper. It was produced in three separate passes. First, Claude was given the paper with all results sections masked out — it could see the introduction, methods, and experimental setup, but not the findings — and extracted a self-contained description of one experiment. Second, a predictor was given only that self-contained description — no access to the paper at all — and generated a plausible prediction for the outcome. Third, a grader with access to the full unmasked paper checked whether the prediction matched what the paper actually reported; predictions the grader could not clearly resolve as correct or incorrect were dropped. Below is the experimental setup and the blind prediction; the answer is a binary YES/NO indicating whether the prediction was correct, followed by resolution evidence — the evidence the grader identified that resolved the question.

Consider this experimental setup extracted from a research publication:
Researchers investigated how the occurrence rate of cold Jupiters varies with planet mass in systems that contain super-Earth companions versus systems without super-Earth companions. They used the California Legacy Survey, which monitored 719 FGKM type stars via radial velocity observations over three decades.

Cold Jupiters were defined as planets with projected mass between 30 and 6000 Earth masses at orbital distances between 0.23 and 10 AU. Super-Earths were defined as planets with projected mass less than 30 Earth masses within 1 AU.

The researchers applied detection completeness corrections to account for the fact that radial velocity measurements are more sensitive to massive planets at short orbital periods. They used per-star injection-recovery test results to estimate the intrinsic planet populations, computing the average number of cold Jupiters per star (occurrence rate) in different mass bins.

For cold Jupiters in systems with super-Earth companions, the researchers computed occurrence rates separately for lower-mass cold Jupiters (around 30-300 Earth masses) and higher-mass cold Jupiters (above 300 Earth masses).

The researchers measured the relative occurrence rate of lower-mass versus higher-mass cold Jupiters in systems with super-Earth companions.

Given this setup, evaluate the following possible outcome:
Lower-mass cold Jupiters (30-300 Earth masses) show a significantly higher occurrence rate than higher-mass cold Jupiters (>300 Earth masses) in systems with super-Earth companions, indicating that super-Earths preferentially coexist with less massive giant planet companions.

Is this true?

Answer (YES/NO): YES